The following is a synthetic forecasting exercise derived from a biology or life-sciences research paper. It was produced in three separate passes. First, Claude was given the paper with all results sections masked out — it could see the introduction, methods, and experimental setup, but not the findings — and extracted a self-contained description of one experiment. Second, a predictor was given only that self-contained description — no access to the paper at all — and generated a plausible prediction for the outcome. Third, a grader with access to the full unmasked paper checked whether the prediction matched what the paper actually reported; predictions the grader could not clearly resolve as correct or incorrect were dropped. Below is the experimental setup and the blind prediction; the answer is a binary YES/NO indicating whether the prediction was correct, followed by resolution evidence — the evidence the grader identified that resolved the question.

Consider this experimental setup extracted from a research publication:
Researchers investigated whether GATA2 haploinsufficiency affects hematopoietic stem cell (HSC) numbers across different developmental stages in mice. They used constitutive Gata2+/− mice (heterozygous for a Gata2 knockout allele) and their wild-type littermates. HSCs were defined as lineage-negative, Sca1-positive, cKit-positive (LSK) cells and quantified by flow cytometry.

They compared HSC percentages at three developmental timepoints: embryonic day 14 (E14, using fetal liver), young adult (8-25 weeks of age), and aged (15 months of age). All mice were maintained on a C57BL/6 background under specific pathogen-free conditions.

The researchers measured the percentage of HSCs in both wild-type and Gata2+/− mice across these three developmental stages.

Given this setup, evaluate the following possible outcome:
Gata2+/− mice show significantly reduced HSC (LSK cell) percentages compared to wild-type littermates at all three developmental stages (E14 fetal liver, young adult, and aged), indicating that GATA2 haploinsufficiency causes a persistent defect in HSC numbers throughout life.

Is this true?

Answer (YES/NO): YES